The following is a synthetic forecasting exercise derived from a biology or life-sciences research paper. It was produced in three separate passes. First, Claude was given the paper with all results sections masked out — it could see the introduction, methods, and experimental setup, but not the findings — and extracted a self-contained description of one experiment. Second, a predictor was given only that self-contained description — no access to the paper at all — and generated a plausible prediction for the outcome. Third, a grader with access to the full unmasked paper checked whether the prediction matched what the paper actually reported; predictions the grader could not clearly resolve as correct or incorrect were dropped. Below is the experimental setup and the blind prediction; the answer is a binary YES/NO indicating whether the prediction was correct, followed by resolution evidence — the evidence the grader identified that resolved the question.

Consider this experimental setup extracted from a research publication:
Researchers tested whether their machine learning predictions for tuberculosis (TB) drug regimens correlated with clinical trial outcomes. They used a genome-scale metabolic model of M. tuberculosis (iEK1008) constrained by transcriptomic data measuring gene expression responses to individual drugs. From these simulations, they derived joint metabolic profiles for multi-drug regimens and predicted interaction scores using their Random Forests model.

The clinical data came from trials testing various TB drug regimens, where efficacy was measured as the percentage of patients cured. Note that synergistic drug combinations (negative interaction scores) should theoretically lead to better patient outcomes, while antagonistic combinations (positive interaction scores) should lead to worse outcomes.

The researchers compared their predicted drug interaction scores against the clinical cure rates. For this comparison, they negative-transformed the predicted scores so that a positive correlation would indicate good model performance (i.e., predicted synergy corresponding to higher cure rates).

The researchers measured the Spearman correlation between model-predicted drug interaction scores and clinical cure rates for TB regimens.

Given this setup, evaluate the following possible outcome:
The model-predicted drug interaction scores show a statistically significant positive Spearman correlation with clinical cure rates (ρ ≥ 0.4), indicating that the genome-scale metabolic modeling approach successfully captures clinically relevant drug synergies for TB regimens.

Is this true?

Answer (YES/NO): YES